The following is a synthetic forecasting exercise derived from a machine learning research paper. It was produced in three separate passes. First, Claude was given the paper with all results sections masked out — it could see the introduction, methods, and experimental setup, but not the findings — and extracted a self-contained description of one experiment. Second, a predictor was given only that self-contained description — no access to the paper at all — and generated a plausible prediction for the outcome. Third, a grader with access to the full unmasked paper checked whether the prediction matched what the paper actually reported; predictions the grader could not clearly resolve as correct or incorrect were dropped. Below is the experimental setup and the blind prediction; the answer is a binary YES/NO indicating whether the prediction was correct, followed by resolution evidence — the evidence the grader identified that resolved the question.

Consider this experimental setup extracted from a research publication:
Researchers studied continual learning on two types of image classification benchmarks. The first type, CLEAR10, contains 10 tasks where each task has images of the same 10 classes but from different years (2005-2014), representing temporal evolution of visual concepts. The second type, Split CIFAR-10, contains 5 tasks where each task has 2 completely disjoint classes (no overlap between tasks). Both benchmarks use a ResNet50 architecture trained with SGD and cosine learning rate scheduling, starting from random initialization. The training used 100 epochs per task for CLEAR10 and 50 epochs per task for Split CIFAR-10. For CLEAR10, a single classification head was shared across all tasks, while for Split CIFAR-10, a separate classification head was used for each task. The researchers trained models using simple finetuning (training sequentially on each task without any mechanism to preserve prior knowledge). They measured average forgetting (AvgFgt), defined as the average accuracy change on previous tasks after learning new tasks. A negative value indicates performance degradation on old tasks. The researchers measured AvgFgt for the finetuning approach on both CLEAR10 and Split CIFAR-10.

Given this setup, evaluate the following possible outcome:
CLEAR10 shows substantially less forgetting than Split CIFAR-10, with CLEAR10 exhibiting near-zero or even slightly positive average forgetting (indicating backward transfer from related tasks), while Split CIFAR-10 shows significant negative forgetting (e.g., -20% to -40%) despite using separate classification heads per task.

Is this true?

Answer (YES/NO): YES